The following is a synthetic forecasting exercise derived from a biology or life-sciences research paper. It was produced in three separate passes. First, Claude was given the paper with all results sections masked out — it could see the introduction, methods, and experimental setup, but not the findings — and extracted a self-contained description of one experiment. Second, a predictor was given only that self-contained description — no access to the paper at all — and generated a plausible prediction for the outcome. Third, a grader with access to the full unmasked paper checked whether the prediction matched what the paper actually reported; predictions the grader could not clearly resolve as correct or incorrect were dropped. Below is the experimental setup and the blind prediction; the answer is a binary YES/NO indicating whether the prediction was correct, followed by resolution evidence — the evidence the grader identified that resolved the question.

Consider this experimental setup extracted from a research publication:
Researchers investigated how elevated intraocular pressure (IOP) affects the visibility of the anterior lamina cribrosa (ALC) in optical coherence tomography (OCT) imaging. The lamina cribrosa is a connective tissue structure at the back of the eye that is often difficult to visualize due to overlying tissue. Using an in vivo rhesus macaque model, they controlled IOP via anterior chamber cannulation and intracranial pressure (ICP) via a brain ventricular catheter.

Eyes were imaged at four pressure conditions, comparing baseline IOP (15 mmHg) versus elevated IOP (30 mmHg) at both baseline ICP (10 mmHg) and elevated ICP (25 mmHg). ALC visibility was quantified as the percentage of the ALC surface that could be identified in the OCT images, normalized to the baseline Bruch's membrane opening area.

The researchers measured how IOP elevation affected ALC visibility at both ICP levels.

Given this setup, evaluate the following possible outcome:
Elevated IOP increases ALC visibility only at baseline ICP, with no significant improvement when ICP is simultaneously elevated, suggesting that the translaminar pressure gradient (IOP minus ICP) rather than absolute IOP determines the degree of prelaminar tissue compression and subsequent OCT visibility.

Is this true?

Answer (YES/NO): NO